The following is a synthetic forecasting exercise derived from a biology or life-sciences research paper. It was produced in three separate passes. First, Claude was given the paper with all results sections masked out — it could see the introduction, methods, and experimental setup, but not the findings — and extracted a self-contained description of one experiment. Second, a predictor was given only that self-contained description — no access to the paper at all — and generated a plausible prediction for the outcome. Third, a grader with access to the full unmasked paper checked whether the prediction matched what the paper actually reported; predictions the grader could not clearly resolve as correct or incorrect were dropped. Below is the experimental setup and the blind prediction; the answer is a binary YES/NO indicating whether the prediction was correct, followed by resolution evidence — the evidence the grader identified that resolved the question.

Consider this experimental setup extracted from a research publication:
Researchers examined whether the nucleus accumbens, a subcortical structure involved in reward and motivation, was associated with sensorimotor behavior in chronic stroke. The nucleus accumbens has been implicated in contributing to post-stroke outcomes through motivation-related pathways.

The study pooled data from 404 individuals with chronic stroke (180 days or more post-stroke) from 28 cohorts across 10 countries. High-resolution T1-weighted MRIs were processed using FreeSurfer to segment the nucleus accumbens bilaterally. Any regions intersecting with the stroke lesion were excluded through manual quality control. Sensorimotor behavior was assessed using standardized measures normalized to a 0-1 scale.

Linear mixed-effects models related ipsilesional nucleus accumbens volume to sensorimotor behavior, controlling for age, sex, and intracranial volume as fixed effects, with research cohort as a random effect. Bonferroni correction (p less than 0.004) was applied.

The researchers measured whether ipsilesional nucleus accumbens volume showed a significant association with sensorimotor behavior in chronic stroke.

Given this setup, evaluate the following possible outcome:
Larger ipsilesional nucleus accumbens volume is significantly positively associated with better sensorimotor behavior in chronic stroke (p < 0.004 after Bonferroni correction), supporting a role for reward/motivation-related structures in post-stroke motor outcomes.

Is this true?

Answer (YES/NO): YES